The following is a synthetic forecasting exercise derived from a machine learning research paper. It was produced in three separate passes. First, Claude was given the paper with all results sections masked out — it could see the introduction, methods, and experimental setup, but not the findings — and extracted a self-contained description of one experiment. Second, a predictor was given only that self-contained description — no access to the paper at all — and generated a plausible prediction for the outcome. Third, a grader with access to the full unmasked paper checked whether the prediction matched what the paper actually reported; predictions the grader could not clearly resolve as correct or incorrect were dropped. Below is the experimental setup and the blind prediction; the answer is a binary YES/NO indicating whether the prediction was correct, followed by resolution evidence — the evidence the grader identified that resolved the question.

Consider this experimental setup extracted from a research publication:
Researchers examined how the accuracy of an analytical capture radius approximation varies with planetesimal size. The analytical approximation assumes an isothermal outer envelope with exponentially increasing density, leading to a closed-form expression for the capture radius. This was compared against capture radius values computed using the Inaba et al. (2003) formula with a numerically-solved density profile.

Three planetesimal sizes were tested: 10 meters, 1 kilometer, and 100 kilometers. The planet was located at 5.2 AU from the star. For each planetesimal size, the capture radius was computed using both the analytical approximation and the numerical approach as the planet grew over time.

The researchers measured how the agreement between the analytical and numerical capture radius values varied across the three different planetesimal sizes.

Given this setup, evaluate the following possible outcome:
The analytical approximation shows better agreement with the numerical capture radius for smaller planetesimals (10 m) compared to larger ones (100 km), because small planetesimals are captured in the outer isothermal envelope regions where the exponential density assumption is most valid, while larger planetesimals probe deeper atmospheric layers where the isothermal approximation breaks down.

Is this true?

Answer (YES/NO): YES